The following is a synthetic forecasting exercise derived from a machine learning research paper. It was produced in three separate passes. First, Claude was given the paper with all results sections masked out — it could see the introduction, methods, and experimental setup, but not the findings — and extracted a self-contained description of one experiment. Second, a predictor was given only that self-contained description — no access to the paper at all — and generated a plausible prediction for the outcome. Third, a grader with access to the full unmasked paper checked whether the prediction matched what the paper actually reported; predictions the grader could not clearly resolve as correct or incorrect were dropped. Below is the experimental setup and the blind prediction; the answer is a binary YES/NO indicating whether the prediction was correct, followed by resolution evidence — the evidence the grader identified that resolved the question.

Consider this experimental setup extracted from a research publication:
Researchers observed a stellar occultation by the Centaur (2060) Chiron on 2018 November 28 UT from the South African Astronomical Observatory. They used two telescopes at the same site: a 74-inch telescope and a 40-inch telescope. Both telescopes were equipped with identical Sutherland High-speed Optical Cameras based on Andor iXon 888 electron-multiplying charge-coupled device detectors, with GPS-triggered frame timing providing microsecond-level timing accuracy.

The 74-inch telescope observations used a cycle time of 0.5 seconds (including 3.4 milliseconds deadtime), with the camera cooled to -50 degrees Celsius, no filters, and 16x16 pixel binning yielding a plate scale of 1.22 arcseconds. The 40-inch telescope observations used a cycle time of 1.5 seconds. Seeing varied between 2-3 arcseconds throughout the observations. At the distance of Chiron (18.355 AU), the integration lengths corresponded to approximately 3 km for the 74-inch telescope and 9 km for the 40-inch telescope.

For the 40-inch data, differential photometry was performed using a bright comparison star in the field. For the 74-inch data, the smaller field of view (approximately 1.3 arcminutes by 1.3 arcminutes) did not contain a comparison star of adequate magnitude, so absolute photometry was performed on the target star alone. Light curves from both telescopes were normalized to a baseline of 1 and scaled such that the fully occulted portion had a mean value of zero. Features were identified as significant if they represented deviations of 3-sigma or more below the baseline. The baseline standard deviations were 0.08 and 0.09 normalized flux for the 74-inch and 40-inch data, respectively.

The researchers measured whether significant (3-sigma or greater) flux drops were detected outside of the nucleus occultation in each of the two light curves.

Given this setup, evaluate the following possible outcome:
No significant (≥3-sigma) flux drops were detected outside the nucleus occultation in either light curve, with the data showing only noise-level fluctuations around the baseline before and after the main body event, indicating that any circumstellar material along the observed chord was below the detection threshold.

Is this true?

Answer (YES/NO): NO